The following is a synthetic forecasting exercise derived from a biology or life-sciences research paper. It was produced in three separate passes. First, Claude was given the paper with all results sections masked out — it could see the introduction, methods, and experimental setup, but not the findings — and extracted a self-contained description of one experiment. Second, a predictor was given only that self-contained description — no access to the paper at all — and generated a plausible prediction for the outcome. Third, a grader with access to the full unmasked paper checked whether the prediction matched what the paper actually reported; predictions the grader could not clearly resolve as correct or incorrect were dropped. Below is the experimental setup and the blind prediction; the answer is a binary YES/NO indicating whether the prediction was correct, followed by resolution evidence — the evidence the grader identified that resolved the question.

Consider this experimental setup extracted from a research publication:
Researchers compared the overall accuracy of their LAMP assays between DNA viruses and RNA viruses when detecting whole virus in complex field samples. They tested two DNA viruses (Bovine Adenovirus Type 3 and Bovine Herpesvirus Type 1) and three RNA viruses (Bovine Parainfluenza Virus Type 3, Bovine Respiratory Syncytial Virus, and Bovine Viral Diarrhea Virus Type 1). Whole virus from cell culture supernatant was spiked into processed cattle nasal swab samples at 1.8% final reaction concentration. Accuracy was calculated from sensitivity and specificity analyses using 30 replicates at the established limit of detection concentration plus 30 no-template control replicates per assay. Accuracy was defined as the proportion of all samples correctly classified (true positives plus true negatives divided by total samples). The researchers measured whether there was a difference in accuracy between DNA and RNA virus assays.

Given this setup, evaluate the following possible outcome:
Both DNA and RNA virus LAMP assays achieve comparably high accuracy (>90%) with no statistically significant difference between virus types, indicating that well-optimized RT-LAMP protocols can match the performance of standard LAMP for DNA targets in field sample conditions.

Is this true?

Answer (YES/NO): NO